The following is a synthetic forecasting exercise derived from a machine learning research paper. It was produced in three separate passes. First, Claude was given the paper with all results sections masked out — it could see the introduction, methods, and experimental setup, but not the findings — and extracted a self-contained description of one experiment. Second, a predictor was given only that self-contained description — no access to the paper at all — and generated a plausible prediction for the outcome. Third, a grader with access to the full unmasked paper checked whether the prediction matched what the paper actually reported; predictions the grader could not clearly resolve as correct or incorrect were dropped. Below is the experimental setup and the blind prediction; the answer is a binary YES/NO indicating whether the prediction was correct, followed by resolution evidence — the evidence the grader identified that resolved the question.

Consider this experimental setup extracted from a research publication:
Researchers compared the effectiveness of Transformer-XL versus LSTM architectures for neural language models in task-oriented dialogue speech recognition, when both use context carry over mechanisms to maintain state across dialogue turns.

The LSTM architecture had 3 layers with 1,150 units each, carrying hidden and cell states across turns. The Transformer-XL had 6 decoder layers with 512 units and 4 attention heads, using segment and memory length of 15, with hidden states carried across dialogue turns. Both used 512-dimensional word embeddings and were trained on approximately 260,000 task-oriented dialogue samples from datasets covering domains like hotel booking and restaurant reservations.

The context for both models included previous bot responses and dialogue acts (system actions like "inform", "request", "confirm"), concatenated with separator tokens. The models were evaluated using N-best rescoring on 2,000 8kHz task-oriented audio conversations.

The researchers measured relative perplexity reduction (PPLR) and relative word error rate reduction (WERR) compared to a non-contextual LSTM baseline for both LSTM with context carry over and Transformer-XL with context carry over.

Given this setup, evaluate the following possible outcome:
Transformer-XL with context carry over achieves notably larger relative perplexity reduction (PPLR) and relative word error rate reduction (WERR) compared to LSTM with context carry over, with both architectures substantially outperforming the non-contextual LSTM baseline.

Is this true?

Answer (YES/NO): NO